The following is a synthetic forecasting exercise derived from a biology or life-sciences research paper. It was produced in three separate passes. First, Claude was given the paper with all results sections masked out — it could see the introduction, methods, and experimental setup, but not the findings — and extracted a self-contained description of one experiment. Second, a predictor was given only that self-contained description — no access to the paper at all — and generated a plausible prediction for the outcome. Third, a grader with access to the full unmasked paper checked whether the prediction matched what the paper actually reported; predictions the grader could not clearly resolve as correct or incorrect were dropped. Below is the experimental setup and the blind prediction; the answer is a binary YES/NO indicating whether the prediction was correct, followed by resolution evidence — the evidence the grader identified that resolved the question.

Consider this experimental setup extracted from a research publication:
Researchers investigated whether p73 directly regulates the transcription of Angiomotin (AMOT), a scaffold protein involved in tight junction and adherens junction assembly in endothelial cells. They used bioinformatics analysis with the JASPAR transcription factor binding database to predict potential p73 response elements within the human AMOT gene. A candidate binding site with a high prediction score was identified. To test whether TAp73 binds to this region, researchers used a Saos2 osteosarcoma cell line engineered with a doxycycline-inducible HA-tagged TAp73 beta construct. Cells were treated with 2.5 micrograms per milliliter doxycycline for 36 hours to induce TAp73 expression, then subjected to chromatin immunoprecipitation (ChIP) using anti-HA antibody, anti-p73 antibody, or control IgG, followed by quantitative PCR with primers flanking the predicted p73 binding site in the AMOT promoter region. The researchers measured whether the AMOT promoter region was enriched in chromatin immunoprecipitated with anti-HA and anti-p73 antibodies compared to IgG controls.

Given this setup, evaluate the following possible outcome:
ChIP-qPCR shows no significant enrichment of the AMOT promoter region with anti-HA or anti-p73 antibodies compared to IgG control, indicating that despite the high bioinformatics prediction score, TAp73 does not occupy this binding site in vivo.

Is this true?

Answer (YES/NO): NO